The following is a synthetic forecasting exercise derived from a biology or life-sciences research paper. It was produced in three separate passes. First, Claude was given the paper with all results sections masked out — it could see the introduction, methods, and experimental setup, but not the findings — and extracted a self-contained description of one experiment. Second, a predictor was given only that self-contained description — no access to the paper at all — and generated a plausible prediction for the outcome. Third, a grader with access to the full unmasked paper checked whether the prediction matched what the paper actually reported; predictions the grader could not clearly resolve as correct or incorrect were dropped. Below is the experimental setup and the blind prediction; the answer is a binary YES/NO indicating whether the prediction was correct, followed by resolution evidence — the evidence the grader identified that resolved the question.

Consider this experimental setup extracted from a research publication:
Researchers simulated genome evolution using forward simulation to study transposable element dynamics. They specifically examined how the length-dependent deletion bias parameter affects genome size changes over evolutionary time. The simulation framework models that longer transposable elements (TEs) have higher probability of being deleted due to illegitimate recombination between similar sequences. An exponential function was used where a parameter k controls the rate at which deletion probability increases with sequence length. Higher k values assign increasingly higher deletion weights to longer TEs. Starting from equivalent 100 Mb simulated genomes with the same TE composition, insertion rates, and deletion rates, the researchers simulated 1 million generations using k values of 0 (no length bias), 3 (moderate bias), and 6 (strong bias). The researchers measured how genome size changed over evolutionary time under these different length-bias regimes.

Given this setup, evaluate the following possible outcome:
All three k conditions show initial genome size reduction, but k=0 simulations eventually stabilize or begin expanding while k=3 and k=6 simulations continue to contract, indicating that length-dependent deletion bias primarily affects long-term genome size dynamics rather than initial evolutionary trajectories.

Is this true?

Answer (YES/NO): NO